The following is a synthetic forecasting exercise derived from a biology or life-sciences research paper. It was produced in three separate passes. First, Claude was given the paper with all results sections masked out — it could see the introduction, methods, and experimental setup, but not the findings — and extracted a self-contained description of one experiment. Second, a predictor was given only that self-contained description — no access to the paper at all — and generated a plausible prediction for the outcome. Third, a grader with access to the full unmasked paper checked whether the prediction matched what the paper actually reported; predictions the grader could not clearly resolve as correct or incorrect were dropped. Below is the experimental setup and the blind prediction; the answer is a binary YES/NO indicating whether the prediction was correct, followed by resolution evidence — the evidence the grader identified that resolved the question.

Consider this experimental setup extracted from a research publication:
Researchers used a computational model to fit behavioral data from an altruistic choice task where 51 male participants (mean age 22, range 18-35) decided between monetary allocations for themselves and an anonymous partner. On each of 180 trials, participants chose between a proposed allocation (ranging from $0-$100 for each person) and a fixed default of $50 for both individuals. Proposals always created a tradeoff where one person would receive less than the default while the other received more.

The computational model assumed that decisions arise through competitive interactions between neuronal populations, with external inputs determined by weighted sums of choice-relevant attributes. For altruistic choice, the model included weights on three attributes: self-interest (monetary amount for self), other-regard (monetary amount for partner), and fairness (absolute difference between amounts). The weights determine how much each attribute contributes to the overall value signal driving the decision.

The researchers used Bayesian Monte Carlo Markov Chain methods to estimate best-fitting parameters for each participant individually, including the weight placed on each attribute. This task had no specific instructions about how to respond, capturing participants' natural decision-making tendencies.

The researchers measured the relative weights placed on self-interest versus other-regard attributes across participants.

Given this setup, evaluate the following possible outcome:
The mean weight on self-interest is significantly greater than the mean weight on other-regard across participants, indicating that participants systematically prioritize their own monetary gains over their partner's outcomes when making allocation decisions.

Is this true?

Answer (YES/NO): YES